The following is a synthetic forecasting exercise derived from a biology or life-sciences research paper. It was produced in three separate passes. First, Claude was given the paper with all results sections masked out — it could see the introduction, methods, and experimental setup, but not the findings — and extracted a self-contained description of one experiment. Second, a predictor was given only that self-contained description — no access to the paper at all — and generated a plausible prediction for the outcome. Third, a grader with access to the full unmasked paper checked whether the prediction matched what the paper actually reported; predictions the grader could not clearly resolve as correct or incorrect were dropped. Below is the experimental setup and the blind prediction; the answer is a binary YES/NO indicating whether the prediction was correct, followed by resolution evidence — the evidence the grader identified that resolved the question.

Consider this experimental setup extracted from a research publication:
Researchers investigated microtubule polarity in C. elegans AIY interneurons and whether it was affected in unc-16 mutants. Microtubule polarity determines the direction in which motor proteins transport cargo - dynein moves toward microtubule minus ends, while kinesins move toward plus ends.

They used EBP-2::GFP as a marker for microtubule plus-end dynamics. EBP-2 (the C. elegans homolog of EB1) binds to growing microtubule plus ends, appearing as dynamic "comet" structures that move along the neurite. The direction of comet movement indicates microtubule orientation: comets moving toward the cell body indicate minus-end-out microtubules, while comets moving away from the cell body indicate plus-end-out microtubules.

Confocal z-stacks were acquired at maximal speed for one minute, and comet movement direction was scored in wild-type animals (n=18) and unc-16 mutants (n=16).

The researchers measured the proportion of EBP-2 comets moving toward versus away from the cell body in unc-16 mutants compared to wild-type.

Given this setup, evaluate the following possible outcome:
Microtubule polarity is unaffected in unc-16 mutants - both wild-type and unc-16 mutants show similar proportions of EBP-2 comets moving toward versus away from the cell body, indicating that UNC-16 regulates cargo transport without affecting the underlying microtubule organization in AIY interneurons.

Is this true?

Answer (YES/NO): YES